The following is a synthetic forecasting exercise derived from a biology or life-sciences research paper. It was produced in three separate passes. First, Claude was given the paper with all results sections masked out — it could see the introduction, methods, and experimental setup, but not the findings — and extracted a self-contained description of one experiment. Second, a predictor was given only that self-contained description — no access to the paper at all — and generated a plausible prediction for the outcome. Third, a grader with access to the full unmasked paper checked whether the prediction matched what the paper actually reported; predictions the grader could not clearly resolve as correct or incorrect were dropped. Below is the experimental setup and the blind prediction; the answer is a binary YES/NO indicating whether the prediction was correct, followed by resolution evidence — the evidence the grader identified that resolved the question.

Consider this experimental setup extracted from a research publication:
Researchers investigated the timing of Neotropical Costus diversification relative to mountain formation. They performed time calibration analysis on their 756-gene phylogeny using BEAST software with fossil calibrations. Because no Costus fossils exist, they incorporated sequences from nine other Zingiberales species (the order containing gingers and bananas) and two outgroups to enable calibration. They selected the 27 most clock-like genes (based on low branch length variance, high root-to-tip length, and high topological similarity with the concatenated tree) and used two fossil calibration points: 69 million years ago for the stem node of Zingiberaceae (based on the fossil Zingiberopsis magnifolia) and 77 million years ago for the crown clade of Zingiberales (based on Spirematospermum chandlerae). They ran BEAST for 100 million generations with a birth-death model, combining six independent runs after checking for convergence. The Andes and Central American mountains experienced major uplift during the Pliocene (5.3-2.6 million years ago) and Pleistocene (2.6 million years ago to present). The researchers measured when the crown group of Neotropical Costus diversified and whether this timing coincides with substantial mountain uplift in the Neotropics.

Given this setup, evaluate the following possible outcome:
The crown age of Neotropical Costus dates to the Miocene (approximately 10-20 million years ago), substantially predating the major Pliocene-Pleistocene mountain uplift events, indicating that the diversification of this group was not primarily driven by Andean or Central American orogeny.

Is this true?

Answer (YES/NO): NO